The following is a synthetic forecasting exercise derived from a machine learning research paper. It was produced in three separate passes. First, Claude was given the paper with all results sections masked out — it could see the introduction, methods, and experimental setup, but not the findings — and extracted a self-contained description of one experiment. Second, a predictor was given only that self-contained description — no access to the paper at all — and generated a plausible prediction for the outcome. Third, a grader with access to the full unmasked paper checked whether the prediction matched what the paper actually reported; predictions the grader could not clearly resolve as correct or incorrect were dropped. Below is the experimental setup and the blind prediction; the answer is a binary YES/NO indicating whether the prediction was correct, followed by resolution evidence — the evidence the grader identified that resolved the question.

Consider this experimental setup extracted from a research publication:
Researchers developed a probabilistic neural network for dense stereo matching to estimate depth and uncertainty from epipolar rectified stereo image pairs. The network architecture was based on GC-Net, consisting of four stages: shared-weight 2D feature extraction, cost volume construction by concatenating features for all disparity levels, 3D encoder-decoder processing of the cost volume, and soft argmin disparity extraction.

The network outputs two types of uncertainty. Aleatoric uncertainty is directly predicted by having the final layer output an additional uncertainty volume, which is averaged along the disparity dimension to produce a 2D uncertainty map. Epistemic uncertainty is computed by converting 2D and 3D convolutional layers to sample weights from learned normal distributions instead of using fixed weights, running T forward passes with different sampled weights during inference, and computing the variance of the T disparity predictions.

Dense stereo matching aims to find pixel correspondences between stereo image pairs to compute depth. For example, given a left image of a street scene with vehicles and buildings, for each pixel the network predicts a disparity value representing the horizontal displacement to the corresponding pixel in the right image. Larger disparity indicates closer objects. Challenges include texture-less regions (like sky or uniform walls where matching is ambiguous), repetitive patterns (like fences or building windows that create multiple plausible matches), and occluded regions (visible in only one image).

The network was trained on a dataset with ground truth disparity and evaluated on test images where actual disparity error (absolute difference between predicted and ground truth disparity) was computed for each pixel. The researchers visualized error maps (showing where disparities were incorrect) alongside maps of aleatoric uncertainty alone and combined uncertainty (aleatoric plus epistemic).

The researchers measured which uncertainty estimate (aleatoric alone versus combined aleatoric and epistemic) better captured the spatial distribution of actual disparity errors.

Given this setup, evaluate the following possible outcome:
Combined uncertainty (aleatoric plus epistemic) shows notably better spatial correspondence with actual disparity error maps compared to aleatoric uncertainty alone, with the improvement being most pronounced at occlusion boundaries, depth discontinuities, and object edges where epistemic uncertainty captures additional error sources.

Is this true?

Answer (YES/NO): NO